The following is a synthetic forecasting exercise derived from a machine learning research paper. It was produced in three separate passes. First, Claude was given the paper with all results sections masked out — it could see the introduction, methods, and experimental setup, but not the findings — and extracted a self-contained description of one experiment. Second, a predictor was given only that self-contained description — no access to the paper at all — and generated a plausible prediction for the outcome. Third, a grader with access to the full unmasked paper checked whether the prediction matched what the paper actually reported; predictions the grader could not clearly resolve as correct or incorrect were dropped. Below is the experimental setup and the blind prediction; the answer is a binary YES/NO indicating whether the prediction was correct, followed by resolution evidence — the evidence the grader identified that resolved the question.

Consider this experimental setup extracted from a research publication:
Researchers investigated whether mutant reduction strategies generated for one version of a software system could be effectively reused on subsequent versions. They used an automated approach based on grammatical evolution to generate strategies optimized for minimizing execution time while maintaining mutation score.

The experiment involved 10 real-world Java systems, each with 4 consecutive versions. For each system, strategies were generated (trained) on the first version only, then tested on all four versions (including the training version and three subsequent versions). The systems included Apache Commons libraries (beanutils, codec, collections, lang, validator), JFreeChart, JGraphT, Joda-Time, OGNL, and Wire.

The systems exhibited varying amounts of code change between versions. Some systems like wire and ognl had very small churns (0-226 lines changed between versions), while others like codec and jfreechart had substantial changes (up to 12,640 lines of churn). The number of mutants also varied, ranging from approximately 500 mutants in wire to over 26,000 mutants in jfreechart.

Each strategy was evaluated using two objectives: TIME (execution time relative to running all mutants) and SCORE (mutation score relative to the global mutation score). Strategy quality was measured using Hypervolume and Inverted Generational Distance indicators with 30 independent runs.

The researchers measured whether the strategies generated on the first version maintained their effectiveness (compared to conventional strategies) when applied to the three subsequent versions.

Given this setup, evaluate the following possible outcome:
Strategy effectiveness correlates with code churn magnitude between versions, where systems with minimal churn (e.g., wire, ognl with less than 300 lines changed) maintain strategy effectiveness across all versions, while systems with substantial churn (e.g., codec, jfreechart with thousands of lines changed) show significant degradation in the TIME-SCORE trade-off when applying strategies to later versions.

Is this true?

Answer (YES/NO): NO